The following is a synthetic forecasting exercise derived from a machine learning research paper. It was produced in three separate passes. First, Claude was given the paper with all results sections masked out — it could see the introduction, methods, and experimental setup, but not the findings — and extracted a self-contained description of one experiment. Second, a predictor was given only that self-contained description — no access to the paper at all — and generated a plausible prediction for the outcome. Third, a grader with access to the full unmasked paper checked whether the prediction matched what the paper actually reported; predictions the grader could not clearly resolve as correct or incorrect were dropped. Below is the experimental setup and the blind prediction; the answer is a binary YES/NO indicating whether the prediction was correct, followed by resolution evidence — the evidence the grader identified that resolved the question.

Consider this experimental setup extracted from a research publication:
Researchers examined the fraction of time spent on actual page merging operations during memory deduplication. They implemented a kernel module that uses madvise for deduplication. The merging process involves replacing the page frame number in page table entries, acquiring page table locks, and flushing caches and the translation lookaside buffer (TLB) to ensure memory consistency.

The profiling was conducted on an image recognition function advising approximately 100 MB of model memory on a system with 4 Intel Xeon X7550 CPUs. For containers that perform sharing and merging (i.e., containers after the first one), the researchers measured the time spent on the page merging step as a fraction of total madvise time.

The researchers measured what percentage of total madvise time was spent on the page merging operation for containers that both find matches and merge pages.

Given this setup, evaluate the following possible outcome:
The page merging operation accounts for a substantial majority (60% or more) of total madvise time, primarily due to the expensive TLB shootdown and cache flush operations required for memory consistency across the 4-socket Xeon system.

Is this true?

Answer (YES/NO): NO